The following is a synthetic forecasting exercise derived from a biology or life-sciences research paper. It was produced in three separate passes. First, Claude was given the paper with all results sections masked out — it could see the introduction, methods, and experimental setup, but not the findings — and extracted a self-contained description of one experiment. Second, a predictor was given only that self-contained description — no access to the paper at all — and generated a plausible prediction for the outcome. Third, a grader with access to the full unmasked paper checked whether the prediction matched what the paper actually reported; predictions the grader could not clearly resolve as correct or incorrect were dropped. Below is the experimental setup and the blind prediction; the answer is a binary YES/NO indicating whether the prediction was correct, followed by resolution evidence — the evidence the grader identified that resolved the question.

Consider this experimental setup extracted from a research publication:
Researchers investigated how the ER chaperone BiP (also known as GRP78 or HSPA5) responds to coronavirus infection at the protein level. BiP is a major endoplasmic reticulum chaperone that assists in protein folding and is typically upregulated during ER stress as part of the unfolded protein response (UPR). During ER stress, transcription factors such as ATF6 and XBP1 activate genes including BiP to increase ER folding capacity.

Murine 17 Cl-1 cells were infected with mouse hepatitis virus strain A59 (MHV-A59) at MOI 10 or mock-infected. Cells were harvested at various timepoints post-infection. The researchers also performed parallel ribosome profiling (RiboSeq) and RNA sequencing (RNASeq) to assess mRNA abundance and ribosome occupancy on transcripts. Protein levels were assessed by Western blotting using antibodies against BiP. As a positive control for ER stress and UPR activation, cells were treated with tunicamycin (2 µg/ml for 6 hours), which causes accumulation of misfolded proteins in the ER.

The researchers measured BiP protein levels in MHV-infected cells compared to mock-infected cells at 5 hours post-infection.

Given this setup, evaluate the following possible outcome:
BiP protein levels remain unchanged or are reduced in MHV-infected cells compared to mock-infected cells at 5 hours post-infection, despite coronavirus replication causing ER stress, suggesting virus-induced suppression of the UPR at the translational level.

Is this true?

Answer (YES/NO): YES